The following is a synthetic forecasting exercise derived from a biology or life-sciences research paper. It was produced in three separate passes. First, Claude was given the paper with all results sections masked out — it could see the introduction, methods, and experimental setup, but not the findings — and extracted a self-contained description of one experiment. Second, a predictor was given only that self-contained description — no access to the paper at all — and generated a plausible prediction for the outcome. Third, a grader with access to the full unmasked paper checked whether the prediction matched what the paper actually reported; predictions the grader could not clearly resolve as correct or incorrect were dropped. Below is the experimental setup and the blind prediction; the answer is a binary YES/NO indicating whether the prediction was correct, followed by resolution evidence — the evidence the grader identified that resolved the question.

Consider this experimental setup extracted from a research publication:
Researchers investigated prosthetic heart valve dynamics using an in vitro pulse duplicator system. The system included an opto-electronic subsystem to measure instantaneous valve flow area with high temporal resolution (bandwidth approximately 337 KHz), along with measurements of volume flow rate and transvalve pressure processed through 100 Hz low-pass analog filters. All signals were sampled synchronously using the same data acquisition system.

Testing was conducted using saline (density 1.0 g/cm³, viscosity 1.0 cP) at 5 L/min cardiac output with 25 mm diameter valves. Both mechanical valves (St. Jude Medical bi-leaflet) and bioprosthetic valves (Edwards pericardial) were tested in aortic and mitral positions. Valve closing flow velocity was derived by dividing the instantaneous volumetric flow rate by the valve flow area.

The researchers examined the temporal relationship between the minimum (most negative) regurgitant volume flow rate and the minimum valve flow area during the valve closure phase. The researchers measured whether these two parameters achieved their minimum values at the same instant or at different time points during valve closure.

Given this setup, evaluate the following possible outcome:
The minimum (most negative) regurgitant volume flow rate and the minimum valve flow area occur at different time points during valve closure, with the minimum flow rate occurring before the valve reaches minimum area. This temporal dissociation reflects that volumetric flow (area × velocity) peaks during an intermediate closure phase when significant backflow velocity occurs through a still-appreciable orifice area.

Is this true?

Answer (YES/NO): NO